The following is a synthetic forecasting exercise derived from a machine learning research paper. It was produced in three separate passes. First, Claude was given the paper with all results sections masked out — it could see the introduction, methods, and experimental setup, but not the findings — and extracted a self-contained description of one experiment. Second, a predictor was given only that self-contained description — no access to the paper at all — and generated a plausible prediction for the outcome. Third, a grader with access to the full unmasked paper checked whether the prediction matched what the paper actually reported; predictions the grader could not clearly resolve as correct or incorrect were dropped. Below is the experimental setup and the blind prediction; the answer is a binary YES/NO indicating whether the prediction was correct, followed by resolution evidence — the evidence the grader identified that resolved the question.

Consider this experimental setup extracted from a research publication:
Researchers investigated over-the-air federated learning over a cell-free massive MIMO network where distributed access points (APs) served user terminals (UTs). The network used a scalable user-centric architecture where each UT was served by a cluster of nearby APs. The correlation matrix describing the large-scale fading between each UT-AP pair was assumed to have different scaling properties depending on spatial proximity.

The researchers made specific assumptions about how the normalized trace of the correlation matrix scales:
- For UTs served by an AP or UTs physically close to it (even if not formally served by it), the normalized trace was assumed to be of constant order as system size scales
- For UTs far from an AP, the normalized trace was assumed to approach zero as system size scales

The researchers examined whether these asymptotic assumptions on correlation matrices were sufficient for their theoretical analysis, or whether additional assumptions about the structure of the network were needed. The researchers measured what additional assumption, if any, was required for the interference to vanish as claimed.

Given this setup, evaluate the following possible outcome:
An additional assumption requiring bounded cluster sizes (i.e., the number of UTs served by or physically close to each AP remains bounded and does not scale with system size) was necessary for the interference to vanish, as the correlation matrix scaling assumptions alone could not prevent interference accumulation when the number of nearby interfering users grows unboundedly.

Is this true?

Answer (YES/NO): YES